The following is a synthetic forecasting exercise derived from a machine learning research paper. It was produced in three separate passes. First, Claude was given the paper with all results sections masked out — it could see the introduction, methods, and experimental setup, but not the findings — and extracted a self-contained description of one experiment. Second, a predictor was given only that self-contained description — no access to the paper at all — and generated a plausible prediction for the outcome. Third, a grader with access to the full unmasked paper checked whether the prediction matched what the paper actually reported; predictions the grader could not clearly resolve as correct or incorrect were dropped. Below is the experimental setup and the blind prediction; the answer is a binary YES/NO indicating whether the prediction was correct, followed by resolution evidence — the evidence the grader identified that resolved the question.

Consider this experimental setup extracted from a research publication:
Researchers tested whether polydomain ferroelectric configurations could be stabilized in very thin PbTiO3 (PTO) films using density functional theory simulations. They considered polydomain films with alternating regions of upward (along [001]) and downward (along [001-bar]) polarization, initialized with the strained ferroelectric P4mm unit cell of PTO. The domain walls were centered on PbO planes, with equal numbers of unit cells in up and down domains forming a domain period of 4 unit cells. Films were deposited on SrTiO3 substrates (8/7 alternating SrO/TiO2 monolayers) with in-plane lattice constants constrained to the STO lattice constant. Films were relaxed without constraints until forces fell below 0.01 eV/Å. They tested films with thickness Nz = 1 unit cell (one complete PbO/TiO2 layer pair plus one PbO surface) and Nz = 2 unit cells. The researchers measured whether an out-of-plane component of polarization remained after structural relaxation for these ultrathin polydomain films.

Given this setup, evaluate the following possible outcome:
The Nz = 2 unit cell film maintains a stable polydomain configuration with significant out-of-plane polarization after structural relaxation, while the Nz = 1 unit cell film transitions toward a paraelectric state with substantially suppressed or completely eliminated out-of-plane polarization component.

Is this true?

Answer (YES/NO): NO